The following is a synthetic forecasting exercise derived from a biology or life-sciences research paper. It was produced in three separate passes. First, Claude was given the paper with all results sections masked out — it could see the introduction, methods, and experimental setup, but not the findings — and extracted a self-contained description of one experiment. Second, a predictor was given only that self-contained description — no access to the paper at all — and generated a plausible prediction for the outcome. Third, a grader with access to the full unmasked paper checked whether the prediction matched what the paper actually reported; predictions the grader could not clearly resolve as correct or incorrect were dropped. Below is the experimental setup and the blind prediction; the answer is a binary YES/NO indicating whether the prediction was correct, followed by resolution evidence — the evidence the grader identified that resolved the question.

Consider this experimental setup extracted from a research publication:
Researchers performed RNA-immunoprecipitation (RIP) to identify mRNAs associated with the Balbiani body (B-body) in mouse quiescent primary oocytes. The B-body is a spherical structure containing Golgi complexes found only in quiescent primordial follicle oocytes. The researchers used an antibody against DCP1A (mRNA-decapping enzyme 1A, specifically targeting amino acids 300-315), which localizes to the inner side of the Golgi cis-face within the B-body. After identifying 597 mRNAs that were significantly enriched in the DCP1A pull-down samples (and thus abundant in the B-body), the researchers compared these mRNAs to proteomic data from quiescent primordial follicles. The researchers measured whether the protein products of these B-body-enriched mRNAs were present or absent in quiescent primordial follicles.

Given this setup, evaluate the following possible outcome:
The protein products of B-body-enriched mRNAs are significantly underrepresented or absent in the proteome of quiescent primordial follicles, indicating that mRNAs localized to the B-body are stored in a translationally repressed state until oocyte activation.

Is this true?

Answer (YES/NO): YES